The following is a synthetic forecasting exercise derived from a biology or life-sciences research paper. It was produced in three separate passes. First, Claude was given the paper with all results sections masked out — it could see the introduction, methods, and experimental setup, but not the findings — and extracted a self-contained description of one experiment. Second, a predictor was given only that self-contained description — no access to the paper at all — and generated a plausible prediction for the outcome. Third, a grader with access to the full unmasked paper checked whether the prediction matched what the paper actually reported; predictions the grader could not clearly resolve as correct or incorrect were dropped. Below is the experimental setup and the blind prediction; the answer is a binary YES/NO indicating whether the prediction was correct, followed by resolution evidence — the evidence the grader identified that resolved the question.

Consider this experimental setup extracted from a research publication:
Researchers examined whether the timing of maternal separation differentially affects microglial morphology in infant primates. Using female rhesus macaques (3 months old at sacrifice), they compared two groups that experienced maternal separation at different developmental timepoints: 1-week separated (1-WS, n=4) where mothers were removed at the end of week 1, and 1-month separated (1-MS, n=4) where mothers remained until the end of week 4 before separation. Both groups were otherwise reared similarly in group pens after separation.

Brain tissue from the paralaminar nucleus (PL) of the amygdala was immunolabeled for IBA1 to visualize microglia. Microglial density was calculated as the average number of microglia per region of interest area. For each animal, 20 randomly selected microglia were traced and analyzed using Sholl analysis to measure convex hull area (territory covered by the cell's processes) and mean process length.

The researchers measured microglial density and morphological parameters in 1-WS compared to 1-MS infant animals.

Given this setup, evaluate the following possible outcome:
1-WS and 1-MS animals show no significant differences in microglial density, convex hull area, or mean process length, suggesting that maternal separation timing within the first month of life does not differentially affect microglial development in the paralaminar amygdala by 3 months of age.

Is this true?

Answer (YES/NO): YES